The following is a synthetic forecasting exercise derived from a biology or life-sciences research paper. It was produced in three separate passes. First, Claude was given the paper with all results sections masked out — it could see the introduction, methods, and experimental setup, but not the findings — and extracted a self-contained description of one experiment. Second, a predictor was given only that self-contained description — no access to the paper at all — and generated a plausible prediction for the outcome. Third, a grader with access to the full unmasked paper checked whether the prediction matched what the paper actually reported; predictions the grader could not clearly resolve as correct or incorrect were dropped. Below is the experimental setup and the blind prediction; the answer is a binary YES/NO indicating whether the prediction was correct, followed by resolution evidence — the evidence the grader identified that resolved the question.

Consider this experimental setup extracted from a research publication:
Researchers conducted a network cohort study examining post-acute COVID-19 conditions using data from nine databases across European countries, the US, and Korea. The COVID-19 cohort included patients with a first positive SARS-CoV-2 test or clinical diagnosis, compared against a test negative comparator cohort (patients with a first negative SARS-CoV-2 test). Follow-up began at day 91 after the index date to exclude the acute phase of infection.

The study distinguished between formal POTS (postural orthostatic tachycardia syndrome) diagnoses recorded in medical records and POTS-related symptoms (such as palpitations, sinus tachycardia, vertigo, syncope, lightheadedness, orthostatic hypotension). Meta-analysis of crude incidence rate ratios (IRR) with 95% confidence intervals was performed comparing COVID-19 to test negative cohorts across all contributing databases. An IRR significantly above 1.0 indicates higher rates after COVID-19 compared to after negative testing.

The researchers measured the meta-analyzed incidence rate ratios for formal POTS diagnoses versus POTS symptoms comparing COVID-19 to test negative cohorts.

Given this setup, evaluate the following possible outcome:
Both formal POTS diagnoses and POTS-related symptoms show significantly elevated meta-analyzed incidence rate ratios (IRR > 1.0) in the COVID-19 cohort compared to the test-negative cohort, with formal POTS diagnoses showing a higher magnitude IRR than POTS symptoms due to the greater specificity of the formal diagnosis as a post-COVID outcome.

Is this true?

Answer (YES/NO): NO